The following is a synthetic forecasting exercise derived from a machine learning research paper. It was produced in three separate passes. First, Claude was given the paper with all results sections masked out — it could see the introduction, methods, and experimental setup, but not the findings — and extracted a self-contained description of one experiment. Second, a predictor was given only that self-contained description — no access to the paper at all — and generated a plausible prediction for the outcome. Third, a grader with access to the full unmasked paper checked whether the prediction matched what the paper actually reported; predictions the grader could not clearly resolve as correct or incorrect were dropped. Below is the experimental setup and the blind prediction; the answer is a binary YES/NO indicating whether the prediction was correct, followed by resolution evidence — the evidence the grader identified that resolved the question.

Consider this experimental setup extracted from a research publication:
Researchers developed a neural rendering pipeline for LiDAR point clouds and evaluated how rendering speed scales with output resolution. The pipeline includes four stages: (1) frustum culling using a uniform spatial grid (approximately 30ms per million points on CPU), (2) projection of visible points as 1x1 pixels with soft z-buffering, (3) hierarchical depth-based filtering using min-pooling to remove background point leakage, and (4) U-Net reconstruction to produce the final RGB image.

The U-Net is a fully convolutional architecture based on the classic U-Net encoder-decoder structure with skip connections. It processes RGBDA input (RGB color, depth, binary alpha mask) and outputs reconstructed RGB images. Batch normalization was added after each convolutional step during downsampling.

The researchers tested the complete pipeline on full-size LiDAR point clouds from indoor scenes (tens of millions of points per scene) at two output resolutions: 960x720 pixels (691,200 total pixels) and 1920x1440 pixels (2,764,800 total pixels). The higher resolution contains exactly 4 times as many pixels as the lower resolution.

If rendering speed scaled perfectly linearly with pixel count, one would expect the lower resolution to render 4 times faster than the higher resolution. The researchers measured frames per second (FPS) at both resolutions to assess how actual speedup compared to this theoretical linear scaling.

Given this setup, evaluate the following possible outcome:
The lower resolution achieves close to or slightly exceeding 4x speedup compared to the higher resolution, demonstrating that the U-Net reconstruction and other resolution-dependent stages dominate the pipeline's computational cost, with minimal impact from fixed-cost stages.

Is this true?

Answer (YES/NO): NO